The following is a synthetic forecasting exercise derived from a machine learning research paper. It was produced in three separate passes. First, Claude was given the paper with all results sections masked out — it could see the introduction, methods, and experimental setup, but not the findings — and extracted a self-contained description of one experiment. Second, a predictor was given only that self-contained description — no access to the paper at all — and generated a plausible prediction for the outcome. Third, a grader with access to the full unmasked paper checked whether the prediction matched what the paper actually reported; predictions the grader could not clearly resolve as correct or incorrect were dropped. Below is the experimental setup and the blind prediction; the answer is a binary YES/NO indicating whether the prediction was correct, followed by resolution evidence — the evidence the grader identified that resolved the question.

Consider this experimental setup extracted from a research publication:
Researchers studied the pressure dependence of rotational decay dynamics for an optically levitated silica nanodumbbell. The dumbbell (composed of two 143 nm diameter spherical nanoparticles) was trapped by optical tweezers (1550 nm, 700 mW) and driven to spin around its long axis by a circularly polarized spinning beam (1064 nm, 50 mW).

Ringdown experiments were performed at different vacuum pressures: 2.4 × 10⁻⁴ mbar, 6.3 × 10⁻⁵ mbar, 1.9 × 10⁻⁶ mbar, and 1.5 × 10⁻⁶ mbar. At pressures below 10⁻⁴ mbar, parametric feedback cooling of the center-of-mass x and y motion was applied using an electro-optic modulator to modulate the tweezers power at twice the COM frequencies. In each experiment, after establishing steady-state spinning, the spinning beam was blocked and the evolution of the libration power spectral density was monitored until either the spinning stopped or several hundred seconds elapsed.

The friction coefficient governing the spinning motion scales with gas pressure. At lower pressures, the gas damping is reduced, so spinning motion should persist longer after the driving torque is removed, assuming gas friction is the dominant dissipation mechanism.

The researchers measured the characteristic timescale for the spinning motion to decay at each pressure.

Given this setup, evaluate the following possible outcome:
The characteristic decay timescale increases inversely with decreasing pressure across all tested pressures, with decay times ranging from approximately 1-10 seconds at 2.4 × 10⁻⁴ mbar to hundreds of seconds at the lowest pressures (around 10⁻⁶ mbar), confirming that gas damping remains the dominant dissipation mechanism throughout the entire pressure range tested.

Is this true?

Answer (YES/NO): YES